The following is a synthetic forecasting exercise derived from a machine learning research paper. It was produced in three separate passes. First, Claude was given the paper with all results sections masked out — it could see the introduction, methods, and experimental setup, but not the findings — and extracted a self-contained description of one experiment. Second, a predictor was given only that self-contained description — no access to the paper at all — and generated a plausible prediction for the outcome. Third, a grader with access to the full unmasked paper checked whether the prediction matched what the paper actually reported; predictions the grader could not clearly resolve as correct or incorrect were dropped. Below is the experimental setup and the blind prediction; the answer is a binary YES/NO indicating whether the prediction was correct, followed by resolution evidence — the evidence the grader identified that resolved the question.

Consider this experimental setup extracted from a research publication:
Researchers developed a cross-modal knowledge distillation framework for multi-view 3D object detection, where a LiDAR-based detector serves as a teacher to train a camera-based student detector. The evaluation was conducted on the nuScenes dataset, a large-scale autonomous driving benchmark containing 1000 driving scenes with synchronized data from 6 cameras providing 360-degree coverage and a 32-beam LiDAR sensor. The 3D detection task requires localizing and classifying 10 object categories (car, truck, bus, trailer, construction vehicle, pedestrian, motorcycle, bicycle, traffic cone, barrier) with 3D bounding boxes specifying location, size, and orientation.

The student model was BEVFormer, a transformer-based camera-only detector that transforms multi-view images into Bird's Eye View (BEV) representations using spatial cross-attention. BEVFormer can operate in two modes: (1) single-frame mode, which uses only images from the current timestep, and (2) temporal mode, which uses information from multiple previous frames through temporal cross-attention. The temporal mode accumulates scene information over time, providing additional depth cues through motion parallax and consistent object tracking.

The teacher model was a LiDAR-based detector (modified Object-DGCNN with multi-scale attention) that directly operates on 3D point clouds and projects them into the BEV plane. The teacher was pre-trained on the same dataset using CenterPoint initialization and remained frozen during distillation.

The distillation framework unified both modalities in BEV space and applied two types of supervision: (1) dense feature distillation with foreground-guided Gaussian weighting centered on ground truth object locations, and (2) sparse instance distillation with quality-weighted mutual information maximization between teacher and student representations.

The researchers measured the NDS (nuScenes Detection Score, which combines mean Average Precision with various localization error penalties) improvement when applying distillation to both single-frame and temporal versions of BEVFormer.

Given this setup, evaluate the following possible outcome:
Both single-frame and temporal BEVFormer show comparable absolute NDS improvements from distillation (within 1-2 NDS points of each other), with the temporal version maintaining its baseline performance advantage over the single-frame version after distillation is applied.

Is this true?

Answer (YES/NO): NO